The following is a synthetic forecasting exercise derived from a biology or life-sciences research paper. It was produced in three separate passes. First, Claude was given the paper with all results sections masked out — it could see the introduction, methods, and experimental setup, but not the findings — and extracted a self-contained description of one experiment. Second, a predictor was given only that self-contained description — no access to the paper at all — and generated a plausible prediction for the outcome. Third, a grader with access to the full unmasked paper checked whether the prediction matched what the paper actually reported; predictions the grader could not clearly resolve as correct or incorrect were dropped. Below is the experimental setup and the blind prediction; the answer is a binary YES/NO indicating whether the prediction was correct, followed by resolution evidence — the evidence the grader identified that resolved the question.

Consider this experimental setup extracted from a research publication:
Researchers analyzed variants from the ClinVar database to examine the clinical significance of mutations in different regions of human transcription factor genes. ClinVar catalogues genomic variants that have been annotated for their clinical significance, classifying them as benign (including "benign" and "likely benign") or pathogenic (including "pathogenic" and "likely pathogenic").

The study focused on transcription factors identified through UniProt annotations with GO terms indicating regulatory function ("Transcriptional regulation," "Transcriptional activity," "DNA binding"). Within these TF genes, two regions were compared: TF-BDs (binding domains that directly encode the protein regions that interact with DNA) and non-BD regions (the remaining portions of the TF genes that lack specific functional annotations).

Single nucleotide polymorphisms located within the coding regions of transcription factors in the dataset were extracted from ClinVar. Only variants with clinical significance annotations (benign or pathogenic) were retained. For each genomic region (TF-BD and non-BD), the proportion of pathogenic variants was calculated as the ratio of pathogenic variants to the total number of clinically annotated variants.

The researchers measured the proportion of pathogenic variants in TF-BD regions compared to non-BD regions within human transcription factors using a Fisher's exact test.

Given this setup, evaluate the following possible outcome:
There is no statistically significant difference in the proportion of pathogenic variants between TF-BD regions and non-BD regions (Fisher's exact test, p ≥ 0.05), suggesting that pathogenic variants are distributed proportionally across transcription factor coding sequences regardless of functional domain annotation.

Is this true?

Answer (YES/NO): NO